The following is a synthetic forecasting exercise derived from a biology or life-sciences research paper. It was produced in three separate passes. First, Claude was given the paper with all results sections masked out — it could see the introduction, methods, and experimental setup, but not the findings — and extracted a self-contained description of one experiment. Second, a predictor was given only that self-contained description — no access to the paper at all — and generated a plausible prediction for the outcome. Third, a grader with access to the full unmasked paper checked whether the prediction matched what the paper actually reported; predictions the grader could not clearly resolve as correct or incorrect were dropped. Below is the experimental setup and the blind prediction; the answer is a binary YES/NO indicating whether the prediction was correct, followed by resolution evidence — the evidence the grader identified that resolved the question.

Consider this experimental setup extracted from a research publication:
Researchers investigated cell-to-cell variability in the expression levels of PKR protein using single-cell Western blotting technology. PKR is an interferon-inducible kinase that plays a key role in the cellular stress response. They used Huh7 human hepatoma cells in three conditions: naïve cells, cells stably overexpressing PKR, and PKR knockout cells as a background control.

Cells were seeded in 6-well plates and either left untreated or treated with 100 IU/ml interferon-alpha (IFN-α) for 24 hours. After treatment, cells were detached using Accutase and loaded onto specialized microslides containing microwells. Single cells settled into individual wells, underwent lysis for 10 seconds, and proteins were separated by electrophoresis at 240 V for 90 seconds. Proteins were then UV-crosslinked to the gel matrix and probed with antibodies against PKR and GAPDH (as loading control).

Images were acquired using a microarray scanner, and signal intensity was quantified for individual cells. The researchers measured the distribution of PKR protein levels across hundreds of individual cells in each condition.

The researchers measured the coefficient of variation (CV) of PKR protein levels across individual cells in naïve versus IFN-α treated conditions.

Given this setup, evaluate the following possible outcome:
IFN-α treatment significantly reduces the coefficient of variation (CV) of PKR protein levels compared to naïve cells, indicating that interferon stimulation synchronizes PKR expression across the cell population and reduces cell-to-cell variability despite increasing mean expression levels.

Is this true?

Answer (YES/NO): NO